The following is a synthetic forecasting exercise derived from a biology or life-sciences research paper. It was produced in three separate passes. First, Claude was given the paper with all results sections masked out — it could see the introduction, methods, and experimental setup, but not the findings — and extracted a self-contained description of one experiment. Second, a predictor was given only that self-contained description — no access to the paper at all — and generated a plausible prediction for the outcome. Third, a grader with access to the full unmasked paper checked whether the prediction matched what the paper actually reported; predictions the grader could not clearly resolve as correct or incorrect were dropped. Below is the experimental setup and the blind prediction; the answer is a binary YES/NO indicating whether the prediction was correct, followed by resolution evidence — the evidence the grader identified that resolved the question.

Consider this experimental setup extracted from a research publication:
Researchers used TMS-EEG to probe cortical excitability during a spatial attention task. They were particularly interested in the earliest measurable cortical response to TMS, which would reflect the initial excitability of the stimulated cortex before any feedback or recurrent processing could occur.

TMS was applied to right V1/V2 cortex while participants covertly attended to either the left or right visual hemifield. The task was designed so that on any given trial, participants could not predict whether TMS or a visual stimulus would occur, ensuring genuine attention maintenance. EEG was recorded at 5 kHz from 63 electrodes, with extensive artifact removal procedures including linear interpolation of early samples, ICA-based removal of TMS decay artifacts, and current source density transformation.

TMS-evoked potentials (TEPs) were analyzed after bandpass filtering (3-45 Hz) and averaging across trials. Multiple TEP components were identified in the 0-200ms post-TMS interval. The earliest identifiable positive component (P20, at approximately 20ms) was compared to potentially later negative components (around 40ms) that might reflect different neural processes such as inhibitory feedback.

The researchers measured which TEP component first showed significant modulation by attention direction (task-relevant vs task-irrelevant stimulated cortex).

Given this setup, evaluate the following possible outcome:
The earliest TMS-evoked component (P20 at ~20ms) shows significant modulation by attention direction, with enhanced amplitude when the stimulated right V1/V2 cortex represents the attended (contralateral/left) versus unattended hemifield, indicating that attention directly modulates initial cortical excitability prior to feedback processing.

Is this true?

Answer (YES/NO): YES